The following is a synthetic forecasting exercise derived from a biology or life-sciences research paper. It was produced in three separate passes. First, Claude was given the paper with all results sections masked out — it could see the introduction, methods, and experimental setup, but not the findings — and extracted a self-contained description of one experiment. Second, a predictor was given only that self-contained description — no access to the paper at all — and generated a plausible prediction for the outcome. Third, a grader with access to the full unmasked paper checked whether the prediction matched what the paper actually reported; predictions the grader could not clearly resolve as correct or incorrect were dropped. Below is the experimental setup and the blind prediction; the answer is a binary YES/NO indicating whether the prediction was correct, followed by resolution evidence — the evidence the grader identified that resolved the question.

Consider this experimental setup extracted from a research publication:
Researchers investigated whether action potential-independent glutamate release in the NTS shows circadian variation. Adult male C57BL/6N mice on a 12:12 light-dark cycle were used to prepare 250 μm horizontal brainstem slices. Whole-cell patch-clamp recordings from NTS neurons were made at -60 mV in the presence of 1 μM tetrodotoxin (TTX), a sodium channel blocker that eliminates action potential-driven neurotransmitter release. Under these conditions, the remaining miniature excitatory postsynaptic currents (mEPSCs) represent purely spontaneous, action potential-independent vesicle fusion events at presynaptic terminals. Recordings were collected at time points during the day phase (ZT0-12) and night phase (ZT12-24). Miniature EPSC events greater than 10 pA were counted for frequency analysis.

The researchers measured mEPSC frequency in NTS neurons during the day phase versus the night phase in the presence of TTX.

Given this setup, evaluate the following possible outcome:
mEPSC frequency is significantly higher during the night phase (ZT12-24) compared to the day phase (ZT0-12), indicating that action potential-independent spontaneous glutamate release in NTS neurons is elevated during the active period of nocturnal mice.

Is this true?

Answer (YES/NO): NO